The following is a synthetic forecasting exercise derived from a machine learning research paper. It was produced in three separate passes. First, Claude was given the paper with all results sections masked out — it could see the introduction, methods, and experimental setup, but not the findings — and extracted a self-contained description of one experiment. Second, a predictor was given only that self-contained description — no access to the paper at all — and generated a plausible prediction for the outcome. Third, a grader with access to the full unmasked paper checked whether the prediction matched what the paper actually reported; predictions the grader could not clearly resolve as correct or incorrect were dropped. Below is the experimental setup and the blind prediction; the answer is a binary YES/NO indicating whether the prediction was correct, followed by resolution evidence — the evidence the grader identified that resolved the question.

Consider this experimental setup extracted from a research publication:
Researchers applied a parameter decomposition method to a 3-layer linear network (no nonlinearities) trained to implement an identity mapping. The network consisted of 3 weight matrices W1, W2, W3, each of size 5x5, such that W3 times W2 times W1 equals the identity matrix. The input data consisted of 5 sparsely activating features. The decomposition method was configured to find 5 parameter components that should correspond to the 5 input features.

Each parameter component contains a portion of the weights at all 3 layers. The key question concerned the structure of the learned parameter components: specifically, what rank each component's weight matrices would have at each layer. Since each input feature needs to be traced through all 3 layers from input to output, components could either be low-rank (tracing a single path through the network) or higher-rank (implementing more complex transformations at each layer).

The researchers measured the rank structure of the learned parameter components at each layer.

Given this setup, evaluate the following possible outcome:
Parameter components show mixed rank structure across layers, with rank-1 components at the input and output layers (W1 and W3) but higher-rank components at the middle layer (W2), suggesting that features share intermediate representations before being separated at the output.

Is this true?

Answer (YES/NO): NO